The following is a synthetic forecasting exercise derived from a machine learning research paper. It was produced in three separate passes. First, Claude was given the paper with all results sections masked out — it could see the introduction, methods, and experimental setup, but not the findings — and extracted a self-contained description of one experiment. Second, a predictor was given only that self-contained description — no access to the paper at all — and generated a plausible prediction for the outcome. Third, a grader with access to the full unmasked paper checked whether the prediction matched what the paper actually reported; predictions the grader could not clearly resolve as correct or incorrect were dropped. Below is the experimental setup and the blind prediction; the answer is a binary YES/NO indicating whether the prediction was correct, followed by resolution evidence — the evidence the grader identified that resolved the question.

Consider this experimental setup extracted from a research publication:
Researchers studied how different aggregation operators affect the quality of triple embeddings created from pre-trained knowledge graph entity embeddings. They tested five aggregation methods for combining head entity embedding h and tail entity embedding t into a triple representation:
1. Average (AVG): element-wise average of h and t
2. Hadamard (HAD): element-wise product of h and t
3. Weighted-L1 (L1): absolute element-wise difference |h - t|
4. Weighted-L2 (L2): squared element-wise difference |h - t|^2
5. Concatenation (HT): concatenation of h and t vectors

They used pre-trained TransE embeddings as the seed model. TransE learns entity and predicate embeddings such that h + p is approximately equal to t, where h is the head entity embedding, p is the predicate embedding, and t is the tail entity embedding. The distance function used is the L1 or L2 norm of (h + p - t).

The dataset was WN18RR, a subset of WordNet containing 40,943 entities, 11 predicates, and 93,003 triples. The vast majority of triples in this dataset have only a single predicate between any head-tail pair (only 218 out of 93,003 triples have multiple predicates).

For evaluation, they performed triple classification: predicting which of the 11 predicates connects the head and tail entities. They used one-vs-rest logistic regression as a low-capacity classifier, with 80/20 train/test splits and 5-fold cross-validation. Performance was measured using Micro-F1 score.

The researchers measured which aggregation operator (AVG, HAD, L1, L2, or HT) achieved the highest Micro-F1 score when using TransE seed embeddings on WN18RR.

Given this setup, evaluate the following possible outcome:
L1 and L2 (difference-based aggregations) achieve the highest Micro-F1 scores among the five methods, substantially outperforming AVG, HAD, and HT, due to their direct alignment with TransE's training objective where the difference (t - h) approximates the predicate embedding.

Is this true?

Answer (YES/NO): NO